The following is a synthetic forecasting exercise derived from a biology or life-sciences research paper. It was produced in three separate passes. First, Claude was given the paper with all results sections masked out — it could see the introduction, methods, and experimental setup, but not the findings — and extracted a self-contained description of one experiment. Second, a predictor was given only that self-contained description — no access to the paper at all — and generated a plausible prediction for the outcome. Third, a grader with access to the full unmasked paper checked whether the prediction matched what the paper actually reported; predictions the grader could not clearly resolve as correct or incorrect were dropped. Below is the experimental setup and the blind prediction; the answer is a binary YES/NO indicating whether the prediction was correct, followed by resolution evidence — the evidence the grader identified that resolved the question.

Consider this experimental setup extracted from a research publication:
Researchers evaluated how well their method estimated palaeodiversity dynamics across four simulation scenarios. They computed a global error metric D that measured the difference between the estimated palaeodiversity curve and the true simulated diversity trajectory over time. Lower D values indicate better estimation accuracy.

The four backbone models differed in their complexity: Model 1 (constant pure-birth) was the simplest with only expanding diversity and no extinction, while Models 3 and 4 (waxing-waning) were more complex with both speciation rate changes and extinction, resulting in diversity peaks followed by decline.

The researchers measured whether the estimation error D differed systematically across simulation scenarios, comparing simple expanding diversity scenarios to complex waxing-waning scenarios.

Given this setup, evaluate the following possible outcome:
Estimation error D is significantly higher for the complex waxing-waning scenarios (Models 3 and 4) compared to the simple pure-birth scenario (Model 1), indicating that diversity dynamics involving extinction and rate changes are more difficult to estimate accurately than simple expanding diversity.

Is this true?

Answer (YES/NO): NO